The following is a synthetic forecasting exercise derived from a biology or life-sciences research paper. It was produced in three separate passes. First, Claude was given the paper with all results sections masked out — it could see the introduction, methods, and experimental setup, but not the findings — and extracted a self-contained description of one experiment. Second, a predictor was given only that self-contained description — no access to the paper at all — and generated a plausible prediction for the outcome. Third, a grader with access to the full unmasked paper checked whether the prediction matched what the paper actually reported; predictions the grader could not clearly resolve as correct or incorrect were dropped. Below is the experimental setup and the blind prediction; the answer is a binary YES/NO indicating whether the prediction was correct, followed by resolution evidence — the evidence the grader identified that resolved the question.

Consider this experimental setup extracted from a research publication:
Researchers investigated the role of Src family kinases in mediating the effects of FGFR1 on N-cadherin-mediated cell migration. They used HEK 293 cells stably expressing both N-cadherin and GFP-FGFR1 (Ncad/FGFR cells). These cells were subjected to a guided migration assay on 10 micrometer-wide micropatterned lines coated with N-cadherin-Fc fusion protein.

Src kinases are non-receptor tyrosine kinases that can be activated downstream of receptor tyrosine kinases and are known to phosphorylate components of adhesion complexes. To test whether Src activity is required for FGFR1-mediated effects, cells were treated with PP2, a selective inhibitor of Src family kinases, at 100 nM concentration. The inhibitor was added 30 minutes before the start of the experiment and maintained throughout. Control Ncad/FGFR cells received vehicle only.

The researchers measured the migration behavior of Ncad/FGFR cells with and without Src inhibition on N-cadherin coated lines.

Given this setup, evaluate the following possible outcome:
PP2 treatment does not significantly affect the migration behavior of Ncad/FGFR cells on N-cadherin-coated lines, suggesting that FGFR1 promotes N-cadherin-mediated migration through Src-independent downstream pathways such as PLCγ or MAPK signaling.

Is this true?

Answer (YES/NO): NO